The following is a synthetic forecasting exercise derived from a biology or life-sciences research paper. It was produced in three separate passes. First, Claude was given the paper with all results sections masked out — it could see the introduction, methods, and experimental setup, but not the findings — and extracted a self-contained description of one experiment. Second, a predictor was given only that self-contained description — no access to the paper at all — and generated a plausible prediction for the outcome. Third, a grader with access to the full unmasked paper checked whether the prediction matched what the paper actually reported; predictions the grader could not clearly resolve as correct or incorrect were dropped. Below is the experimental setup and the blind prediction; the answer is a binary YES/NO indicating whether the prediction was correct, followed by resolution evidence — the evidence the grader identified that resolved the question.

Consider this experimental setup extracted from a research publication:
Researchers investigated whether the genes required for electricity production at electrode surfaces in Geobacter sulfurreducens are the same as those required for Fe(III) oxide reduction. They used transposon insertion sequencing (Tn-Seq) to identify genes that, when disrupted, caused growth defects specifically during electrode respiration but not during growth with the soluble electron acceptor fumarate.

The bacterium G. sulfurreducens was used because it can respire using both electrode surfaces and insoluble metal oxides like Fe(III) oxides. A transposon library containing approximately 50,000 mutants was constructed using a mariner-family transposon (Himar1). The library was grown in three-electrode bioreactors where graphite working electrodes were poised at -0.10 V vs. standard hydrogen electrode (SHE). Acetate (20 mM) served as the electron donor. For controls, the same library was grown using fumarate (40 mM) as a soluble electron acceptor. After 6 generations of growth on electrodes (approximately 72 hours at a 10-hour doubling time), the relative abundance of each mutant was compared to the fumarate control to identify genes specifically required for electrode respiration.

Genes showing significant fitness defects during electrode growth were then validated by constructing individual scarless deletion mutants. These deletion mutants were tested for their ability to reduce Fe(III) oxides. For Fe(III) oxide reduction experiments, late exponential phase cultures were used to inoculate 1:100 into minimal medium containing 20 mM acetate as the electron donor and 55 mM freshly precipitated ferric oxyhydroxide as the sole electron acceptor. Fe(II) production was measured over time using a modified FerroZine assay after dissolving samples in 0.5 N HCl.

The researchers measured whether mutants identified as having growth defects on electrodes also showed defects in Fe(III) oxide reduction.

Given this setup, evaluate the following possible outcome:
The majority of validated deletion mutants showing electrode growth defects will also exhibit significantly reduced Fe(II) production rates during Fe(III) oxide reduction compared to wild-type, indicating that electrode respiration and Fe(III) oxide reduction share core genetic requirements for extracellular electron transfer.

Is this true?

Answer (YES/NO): NO